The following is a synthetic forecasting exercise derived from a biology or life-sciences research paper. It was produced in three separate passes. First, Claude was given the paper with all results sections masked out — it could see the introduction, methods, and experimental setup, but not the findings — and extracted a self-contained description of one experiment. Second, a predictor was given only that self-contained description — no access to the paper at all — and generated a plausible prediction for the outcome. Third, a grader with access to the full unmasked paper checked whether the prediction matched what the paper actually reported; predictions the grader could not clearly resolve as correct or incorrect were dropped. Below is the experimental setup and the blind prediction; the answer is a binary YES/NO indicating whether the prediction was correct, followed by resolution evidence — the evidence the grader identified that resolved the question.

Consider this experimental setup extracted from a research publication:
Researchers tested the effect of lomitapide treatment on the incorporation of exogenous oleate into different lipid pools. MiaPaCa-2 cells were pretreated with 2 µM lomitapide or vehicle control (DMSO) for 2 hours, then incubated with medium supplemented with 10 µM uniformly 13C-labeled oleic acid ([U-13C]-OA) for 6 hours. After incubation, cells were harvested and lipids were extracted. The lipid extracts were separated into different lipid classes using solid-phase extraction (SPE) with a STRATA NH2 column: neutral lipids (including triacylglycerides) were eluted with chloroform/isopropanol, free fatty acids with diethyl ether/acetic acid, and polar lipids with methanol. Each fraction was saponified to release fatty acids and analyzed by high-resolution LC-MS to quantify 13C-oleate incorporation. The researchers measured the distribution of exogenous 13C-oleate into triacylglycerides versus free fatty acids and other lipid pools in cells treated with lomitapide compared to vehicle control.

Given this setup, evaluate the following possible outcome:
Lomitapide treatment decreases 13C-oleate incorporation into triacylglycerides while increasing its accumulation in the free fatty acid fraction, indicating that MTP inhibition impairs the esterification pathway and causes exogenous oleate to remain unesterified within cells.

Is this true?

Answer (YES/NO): NO